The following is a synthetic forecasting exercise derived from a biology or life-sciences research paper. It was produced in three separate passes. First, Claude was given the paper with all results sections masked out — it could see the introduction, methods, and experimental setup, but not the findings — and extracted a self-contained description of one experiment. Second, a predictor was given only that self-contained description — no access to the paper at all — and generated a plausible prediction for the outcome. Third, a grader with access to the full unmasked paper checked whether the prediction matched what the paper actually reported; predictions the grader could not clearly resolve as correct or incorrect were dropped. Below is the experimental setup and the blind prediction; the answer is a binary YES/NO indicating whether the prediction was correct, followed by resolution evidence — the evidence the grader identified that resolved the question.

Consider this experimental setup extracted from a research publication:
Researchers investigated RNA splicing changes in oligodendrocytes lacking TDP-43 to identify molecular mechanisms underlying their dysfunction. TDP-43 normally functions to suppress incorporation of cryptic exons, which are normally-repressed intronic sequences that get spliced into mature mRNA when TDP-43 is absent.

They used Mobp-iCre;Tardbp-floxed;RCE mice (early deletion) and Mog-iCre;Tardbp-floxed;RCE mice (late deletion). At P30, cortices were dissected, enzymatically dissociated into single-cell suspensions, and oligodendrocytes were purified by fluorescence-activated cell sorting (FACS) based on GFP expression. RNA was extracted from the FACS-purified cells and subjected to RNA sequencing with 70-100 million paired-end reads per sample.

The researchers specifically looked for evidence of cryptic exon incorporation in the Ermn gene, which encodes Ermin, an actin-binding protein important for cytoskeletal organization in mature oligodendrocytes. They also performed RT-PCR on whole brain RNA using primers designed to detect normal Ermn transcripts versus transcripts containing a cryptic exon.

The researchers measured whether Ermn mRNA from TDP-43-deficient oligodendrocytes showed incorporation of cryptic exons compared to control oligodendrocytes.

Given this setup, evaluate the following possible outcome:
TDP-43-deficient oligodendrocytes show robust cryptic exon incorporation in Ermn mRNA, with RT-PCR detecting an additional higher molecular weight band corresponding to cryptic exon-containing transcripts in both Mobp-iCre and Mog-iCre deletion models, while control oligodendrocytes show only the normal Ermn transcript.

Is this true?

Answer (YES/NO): NO